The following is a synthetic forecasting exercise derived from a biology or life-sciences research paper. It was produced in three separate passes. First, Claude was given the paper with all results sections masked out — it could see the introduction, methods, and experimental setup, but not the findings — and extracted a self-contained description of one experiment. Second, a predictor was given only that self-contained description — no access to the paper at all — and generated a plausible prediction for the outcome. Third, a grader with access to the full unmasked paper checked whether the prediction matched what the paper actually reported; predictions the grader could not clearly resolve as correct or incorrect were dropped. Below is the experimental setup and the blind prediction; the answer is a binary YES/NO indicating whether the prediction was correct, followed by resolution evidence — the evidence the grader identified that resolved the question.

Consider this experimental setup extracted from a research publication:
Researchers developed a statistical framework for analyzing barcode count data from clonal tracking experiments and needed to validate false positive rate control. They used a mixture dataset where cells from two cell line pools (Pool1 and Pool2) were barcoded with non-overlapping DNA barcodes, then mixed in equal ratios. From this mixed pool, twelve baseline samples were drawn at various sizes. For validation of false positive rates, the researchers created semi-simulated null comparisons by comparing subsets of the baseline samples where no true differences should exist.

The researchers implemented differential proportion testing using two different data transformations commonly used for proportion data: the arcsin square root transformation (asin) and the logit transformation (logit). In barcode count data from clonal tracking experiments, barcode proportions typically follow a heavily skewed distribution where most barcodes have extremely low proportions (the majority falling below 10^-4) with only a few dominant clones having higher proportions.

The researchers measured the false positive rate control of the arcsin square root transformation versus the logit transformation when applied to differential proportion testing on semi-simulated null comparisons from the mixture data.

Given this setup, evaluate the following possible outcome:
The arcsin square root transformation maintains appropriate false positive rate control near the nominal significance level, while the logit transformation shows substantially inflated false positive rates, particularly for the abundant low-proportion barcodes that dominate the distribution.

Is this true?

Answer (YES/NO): YES